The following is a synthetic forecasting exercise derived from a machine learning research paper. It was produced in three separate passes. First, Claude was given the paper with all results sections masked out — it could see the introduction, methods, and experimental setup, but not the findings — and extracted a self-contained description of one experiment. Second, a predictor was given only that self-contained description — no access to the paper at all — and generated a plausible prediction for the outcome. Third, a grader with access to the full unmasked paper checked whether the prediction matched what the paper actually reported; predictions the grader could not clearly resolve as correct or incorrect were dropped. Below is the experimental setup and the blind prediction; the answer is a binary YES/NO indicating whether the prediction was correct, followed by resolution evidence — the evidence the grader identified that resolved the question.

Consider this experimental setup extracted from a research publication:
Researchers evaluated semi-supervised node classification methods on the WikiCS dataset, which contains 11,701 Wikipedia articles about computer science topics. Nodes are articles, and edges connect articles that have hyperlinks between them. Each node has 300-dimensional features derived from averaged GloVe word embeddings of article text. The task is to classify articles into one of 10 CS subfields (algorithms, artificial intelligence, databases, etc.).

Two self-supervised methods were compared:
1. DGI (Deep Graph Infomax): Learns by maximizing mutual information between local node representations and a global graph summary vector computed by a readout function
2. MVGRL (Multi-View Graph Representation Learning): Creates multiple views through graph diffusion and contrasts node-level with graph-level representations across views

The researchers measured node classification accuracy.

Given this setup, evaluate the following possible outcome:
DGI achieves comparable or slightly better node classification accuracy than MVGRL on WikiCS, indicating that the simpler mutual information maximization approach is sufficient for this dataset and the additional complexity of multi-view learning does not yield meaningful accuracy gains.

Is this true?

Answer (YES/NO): NO